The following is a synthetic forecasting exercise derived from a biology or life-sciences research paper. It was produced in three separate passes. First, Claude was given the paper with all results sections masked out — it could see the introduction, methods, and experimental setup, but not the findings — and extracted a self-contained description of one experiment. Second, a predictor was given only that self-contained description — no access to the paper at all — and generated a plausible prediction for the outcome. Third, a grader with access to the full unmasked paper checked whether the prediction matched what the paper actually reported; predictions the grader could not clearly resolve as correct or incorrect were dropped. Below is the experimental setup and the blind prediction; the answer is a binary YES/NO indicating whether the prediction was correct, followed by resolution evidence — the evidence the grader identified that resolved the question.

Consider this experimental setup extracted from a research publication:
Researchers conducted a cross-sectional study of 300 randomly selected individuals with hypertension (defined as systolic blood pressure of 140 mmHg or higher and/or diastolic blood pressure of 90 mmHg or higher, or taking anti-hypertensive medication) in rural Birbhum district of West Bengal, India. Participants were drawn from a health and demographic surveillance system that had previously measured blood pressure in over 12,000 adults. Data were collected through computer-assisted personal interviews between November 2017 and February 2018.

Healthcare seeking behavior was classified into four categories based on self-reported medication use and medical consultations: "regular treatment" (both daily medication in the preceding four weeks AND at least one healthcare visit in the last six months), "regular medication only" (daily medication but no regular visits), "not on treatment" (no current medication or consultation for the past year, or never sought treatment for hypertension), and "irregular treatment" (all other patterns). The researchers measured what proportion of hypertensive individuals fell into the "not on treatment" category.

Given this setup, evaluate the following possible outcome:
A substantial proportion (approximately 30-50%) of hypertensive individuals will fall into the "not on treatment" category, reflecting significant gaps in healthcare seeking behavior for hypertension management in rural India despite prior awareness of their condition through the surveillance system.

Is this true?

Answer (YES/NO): YES